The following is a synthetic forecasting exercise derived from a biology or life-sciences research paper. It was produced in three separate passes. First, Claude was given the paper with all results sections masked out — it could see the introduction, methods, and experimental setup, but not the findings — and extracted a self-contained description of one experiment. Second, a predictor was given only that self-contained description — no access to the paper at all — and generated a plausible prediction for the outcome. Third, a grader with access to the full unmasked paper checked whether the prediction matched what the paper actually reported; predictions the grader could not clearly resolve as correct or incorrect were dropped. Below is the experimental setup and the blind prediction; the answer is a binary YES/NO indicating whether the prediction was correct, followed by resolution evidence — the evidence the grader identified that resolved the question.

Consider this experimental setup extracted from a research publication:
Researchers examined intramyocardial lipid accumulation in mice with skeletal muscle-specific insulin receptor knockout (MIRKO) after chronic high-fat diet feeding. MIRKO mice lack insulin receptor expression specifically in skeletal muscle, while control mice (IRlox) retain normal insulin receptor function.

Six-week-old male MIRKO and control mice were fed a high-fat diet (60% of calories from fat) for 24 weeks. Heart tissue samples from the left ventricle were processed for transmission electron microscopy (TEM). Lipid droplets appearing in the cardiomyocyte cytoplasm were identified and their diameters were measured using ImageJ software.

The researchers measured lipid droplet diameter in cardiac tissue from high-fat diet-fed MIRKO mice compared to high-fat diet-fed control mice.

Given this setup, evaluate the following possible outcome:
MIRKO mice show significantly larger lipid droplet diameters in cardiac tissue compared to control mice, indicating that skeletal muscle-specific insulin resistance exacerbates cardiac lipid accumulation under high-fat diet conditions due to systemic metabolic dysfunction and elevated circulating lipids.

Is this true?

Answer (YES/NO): NO